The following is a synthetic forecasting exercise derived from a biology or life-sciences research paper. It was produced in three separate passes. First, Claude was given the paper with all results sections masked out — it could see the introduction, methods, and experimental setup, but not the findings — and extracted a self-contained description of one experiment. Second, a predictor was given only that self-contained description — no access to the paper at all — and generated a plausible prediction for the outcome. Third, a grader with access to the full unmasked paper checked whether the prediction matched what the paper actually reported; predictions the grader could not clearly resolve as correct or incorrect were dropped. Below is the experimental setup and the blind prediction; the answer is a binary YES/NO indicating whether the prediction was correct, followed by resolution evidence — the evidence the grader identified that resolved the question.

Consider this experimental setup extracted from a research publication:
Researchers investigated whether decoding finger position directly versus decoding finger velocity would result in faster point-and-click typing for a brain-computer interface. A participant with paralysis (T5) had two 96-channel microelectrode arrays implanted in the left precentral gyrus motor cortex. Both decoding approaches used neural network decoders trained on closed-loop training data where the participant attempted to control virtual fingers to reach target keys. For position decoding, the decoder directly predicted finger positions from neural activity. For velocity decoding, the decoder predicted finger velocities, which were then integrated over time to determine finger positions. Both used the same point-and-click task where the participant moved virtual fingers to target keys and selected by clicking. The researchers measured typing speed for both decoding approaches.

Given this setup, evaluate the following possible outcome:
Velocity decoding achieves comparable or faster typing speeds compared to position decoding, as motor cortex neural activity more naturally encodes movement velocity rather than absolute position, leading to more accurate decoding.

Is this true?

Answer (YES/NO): YES